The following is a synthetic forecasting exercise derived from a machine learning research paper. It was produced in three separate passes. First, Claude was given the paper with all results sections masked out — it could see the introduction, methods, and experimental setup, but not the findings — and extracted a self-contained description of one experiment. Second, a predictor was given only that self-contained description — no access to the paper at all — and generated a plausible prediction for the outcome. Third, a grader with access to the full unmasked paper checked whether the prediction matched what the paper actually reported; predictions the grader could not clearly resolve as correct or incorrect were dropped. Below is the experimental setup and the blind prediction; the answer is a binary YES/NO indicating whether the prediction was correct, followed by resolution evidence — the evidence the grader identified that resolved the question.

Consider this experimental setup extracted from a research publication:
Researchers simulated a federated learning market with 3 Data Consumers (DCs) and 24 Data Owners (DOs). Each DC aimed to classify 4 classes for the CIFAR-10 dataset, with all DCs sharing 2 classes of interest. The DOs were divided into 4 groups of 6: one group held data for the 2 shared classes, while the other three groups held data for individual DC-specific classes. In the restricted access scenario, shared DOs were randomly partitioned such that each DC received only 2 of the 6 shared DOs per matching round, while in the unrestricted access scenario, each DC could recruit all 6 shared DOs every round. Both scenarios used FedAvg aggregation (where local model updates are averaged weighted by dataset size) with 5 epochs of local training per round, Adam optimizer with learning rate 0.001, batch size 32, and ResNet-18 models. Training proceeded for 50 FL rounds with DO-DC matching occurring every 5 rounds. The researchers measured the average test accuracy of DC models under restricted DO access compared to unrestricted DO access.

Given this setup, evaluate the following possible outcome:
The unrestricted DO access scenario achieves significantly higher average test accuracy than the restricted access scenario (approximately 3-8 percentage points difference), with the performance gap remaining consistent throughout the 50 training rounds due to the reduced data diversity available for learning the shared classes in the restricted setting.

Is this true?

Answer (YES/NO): NO